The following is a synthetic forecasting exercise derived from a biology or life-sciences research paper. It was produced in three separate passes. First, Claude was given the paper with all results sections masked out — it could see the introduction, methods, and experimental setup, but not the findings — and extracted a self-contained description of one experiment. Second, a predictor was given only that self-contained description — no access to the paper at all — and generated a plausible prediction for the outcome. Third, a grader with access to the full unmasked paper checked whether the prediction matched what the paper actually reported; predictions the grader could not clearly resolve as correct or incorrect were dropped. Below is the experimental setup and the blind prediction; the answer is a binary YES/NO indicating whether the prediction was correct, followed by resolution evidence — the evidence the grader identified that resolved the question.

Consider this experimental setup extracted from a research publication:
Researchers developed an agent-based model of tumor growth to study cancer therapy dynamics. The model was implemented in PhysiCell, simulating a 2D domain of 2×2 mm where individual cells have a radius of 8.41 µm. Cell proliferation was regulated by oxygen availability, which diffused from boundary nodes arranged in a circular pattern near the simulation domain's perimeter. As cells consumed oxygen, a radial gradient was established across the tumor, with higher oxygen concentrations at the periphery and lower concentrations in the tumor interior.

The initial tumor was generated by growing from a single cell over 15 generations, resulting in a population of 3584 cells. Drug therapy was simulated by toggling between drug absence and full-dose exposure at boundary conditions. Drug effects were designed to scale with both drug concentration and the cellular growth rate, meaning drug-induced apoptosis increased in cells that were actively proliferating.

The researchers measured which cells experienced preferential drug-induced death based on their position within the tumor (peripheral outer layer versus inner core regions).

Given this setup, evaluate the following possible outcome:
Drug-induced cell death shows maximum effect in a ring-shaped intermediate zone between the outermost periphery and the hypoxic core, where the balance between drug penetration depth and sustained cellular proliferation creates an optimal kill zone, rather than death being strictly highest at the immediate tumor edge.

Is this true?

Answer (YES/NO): NO